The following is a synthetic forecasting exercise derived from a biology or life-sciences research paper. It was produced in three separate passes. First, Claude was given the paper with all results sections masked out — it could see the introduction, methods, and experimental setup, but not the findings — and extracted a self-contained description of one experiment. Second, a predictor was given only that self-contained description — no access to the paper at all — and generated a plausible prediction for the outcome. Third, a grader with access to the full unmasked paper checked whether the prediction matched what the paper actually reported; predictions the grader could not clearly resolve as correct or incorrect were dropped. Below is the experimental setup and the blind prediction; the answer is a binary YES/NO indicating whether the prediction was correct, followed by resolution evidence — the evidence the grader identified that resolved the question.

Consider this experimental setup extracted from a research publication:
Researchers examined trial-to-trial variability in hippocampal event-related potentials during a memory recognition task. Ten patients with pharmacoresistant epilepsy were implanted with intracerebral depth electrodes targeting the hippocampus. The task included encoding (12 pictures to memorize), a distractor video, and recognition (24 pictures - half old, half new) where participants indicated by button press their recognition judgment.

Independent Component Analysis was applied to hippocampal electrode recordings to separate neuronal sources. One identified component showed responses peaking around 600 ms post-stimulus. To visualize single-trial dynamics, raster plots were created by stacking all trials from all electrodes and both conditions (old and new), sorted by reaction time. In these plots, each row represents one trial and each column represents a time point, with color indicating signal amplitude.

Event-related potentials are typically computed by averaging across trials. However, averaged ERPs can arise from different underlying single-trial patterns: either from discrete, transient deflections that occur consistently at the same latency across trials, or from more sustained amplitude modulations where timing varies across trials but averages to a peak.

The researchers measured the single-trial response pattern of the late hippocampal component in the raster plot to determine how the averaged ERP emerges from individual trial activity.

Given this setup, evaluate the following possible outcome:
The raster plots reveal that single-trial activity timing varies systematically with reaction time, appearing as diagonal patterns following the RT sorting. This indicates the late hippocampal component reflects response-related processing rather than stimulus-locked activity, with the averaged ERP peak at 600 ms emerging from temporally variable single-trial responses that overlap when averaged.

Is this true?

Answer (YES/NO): NO